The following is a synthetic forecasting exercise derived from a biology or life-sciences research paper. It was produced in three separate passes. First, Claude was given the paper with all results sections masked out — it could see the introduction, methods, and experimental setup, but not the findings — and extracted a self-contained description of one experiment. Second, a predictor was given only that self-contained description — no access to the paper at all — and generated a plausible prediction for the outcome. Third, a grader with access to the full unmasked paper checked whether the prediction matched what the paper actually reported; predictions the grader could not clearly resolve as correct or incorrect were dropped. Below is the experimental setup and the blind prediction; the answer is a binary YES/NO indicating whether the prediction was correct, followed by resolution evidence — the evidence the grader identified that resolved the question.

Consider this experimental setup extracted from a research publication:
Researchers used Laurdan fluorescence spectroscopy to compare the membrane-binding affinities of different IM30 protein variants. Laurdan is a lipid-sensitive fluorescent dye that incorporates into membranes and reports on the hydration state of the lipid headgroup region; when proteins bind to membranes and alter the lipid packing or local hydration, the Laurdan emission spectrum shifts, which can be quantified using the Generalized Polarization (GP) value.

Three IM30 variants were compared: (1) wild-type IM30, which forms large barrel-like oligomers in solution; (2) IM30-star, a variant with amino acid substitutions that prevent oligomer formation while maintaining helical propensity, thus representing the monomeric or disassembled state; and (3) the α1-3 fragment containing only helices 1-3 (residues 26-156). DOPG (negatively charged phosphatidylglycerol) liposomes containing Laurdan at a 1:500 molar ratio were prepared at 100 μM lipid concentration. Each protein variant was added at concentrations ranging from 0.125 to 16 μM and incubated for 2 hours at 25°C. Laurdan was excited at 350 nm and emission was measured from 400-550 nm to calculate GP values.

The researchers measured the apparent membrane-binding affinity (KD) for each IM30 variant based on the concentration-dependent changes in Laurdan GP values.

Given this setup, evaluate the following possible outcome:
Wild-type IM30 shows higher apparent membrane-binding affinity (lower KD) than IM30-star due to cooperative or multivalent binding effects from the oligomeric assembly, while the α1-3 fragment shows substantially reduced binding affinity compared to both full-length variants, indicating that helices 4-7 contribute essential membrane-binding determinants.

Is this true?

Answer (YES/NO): NO